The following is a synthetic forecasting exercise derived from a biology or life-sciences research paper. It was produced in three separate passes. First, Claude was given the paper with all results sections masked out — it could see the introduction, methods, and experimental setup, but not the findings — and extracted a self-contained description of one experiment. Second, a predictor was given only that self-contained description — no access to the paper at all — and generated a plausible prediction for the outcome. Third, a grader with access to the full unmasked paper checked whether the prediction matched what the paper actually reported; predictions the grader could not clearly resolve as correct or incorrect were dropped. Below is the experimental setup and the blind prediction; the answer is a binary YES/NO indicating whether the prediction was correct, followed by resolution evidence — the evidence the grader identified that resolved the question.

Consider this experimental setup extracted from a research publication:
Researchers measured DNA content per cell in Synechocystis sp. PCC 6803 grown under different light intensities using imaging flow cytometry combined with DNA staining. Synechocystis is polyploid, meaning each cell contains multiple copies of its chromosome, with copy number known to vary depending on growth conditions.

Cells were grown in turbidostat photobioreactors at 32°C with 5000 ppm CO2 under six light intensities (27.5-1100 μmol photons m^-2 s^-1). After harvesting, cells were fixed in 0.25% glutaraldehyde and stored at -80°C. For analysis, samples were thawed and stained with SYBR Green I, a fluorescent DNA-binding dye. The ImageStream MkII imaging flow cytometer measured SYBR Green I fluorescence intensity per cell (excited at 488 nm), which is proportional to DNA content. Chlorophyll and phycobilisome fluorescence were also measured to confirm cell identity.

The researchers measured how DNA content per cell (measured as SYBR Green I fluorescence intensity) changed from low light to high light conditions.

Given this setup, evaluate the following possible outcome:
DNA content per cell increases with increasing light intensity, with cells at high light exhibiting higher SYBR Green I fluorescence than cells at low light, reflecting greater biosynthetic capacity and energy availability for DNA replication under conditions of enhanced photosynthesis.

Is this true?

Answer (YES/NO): NO